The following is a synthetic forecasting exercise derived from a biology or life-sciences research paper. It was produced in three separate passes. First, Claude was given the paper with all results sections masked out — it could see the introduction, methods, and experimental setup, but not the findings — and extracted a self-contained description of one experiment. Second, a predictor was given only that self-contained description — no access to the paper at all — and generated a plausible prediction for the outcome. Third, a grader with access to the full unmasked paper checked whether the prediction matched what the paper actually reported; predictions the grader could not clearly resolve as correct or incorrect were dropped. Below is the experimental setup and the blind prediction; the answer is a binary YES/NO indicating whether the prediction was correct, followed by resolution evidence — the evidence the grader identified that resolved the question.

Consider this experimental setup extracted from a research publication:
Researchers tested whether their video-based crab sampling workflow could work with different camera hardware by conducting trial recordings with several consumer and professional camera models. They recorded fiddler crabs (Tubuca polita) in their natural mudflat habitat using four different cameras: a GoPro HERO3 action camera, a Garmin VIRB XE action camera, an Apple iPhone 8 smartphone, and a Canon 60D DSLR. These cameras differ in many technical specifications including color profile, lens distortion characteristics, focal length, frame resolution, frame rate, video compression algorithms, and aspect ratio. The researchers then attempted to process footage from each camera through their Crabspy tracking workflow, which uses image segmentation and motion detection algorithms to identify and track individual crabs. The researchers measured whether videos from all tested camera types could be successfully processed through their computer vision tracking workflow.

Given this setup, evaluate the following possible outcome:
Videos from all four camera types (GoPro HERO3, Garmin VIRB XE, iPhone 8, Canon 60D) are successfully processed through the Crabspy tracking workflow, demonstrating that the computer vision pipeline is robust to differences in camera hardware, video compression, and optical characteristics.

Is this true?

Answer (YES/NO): YES